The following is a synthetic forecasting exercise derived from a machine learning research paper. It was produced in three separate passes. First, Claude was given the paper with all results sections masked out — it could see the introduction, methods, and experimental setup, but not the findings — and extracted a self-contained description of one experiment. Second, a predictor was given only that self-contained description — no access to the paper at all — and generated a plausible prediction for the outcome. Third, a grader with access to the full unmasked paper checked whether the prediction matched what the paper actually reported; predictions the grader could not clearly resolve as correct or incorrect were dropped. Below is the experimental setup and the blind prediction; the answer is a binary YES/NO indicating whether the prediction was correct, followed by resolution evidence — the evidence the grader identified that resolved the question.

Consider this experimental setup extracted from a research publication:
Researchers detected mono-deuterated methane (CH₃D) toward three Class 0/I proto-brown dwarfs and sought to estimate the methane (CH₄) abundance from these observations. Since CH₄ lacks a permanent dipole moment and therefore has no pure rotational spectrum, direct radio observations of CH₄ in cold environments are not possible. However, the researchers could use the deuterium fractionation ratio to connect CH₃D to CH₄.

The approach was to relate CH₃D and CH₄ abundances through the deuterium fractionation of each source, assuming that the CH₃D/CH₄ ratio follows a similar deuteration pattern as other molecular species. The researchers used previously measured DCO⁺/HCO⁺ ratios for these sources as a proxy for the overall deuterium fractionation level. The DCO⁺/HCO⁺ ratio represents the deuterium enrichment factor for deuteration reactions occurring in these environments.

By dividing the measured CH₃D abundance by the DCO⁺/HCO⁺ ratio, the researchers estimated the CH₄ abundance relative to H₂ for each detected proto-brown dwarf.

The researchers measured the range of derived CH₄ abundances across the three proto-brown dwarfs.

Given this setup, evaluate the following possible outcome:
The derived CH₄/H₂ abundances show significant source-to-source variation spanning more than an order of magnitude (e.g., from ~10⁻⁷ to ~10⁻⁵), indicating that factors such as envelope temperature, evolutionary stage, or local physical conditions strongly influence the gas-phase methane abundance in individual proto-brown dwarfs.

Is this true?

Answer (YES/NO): YES